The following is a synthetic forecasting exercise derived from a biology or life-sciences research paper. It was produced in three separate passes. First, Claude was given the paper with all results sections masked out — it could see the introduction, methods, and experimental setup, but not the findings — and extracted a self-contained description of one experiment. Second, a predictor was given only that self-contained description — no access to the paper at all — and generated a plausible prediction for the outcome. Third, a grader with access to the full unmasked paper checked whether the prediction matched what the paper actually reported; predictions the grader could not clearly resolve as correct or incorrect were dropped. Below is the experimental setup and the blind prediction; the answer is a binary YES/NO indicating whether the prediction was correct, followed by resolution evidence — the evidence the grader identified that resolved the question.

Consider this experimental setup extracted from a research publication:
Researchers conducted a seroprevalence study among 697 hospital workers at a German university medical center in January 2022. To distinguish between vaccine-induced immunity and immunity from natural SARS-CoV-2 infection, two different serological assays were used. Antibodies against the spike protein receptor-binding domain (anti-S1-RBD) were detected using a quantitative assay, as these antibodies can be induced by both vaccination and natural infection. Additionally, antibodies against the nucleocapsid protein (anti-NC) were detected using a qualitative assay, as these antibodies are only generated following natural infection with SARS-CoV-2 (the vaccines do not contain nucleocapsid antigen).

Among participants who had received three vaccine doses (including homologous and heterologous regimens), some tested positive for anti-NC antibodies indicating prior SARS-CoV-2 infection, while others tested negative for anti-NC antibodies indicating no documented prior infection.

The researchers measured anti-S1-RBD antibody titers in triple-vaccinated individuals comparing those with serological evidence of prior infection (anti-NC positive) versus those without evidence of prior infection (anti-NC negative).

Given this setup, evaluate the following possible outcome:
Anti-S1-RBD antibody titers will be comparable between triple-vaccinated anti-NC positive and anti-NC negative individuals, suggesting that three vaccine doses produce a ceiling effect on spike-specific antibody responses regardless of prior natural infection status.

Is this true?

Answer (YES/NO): NO